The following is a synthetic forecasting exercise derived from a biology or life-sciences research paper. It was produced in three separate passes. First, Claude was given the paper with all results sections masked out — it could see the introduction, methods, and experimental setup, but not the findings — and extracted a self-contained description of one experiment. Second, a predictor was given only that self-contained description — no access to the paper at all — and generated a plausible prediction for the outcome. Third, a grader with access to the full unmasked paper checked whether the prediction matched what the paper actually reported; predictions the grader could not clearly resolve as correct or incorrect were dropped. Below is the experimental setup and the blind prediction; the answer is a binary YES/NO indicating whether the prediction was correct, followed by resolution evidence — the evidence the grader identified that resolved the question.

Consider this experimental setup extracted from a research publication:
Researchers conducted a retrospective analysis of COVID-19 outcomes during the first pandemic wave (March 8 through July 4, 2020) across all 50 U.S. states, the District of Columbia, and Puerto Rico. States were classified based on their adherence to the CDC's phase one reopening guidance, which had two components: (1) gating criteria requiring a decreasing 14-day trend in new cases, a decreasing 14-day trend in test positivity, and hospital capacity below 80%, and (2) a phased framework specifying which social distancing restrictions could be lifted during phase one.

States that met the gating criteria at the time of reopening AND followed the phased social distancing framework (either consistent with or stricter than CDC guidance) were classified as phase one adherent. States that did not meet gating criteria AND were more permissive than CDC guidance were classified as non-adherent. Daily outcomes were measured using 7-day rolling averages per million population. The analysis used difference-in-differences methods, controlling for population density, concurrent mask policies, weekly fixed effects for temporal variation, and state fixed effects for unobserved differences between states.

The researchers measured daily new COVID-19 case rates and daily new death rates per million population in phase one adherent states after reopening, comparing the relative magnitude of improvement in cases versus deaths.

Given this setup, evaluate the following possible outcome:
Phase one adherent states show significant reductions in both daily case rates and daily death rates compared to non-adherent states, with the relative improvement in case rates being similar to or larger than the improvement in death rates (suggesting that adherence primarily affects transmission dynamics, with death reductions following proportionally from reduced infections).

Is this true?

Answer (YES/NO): YES